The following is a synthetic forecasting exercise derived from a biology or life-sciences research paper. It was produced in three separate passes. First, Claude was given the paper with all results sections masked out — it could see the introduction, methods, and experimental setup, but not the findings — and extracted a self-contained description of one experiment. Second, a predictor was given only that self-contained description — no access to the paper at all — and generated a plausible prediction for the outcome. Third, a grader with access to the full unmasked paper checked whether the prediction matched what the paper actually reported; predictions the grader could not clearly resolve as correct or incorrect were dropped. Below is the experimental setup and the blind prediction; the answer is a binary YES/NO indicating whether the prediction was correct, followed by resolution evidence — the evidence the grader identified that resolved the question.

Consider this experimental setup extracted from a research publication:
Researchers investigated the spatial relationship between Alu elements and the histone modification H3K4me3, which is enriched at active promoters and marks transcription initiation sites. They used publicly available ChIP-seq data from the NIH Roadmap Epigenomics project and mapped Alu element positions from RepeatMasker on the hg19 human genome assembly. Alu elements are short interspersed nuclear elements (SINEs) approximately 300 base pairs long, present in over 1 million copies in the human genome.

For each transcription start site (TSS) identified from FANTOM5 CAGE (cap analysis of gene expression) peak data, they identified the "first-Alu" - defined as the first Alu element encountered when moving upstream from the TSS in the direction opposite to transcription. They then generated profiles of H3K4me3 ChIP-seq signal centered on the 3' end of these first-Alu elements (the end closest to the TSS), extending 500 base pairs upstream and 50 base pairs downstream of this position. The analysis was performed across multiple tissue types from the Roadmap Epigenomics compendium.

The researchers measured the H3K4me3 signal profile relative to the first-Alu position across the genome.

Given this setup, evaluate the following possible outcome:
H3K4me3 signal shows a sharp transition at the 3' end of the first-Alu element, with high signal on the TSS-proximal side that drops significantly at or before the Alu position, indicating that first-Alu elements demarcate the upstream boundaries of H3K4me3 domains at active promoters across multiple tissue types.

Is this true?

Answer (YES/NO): YES